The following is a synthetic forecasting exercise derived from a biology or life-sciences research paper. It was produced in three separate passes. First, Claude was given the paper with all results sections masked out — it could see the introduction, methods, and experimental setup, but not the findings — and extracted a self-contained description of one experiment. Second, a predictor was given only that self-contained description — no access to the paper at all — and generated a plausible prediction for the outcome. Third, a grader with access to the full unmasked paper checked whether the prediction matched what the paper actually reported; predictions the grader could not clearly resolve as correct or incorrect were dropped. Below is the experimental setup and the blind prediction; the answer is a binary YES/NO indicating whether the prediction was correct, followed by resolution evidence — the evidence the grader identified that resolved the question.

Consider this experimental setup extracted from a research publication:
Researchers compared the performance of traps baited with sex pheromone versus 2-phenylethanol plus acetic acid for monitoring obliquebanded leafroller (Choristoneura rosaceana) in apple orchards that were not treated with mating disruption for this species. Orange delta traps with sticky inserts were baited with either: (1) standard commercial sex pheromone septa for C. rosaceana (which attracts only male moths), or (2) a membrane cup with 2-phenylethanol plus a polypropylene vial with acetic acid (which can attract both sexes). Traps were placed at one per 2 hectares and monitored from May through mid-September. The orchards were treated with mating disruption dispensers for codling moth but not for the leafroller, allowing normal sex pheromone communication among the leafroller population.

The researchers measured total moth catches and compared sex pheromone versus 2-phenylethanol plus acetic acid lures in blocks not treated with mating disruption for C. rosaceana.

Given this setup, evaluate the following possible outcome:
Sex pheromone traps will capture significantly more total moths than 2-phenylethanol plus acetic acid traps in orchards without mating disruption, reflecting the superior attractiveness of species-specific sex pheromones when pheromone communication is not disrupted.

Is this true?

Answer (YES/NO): YES